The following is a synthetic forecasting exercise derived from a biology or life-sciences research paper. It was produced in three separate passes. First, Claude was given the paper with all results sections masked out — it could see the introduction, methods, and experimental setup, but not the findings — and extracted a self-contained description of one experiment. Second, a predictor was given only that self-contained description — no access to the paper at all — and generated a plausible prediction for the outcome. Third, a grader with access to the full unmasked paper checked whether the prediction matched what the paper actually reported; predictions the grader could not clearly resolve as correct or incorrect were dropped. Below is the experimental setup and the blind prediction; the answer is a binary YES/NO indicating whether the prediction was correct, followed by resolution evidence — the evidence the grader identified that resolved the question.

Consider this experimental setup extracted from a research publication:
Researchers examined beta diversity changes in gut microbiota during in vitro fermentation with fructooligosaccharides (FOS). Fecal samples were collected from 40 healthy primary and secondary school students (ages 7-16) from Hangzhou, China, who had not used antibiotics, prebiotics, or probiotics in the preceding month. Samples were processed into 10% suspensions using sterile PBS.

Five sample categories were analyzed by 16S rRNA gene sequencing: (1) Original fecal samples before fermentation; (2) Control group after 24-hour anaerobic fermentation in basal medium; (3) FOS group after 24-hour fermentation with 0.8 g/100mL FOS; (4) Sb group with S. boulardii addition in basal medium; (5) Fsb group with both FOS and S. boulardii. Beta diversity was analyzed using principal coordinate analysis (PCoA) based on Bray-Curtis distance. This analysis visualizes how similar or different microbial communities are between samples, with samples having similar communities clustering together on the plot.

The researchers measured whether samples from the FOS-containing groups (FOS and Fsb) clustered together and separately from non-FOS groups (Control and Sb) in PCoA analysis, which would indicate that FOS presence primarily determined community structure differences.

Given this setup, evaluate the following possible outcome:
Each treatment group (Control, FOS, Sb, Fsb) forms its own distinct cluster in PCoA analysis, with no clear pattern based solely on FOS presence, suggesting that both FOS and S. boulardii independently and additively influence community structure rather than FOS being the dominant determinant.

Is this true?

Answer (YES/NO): NO